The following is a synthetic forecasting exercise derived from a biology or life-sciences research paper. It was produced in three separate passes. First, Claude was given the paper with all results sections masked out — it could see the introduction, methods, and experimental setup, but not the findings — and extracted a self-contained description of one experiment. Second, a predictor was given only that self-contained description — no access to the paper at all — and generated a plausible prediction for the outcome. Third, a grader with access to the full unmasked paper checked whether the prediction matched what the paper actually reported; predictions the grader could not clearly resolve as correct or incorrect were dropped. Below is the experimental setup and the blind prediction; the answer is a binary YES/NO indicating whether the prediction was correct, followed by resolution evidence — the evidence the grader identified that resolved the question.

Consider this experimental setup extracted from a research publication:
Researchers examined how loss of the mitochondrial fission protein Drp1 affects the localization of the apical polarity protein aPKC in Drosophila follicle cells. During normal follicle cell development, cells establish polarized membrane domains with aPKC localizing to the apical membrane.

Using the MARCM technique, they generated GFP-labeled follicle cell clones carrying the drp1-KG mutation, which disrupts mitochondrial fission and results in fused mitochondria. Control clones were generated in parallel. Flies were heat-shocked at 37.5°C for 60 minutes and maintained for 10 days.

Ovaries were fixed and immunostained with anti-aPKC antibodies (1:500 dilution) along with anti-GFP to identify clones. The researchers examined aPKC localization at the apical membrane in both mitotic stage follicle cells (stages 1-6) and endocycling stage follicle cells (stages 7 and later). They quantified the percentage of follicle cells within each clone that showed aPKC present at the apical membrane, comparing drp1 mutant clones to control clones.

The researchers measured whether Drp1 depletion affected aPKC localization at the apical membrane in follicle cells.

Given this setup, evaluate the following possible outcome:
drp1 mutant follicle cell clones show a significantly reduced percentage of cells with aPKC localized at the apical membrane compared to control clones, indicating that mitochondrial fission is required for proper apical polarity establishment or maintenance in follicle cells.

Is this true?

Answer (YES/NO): YES